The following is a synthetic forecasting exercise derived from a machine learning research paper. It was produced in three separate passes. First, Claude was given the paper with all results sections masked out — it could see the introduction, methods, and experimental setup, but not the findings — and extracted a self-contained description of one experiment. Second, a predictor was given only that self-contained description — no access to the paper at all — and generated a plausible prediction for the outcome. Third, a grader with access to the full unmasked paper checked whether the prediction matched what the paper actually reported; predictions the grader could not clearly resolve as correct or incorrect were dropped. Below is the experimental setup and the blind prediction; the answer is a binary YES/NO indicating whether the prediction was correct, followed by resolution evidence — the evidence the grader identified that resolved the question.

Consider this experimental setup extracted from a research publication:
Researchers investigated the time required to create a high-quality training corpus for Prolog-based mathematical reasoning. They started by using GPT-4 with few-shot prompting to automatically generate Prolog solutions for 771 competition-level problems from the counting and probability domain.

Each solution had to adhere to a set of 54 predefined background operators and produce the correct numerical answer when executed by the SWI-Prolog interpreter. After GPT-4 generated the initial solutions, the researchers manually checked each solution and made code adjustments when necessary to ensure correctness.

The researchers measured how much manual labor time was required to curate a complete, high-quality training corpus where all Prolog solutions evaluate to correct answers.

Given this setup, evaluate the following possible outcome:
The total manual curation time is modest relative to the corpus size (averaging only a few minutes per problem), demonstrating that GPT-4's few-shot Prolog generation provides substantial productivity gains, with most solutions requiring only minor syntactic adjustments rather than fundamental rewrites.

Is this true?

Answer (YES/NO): NO